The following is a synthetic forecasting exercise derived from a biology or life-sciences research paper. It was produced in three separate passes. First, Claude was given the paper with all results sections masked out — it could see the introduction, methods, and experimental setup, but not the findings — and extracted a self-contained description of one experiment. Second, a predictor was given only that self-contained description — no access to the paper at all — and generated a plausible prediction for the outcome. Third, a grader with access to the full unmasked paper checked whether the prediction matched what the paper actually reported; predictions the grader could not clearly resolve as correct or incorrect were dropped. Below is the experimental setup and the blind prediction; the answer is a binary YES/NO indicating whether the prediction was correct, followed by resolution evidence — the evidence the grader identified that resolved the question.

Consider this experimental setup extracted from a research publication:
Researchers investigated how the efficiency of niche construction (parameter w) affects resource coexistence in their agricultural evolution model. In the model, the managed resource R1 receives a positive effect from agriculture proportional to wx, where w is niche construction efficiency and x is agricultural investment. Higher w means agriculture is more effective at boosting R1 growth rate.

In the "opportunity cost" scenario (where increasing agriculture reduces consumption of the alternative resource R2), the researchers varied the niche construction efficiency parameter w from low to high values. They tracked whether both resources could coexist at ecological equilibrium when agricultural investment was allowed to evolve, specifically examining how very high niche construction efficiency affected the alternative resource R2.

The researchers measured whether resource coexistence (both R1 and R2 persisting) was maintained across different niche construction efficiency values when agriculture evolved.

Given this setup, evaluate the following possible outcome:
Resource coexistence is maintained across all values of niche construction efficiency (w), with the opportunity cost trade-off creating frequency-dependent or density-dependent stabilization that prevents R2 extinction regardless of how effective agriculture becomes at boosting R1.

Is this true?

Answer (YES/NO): NO